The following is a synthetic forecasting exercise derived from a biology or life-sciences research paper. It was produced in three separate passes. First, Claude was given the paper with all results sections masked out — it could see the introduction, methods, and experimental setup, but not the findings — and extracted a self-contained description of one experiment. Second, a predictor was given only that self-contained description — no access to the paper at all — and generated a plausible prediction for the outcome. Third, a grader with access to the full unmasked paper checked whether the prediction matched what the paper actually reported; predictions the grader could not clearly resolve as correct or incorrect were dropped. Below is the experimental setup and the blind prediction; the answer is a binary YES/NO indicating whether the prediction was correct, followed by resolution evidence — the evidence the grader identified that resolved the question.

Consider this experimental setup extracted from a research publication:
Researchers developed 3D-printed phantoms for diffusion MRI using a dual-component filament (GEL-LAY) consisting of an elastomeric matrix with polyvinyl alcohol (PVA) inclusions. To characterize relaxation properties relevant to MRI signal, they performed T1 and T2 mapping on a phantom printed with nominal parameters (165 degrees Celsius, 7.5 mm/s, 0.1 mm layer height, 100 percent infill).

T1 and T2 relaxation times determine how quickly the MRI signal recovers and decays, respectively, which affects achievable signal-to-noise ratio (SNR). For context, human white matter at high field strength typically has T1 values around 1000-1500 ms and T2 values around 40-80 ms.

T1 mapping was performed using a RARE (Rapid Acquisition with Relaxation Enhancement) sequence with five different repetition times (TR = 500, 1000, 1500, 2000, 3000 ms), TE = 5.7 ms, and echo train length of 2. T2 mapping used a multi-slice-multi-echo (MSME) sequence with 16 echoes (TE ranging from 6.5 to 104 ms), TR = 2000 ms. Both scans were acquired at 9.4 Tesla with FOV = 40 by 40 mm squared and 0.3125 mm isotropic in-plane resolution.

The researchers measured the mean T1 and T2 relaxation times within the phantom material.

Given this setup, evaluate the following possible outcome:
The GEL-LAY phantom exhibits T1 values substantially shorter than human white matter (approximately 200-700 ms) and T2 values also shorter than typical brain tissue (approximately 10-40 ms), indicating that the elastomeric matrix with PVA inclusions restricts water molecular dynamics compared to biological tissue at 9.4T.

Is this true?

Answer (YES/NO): NO